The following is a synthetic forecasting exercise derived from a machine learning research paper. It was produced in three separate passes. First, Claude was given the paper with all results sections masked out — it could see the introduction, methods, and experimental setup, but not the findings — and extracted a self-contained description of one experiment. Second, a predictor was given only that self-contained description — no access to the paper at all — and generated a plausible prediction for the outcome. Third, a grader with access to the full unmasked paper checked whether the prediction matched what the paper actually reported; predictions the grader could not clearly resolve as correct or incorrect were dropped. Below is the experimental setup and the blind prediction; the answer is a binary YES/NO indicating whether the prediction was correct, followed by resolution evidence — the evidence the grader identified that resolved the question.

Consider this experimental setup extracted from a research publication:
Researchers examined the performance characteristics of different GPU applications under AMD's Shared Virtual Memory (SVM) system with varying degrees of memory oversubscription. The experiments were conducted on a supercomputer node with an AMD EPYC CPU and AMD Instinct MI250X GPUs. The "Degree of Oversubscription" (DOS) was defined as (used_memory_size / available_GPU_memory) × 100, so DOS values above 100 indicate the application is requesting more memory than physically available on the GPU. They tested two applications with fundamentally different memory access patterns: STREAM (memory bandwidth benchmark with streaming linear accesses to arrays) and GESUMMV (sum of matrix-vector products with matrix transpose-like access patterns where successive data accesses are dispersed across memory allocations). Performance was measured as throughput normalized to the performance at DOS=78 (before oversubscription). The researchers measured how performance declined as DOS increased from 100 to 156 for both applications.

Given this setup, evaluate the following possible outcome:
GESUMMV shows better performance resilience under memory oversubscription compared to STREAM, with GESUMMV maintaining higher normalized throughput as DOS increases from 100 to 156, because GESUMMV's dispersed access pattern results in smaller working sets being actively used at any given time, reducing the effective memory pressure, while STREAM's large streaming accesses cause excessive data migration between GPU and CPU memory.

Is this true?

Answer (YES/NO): NO